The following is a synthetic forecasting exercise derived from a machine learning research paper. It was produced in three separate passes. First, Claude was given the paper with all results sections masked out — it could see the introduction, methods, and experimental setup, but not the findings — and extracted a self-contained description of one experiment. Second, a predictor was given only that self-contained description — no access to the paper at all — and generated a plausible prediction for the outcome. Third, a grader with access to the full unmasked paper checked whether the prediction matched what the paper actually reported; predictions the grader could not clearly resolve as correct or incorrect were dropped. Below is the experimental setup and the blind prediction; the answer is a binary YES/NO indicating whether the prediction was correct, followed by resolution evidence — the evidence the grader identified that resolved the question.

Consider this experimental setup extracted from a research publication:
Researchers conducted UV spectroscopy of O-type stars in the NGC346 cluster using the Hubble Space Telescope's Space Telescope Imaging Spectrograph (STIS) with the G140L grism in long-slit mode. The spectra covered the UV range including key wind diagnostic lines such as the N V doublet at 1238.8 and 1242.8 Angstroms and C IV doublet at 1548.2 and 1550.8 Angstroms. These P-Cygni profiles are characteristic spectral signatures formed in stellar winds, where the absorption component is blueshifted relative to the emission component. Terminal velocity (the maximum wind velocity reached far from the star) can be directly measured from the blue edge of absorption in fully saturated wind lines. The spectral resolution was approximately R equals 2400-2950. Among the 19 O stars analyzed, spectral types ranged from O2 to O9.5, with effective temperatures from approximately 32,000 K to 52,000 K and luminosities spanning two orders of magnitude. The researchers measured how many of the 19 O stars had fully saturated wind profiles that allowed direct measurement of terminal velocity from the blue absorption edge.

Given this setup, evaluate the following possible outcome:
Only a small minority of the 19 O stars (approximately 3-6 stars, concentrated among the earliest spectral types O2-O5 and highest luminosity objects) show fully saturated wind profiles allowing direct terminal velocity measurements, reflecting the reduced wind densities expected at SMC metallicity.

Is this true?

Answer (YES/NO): NO